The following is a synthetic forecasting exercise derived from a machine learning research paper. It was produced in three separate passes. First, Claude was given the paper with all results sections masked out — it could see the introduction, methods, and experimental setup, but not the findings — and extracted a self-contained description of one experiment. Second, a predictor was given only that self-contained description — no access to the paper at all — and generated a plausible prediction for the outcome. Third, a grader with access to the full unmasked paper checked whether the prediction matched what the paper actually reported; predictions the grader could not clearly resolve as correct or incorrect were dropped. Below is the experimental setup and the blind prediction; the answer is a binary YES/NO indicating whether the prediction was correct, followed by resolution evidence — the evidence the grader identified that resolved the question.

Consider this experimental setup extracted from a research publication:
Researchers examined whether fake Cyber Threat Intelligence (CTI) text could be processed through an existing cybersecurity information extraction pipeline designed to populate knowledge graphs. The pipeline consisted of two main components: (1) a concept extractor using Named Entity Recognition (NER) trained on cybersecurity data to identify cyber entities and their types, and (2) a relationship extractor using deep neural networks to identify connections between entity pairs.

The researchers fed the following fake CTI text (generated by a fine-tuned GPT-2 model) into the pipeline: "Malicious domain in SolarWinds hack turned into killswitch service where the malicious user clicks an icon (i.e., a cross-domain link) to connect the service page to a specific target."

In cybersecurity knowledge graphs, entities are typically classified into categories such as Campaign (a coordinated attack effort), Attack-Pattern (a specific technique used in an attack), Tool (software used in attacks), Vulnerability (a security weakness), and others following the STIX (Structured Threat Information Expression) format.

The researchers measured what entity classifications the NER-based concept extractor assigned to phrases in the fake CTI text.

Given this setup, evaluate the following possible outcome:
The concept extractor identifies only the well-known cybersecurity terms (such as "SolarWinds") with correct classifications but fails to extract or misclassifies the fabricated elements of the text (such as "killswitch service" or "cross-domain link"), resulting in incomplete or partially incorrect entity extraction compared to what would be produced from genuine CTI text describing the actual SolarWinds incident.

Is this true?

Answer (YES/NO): NO